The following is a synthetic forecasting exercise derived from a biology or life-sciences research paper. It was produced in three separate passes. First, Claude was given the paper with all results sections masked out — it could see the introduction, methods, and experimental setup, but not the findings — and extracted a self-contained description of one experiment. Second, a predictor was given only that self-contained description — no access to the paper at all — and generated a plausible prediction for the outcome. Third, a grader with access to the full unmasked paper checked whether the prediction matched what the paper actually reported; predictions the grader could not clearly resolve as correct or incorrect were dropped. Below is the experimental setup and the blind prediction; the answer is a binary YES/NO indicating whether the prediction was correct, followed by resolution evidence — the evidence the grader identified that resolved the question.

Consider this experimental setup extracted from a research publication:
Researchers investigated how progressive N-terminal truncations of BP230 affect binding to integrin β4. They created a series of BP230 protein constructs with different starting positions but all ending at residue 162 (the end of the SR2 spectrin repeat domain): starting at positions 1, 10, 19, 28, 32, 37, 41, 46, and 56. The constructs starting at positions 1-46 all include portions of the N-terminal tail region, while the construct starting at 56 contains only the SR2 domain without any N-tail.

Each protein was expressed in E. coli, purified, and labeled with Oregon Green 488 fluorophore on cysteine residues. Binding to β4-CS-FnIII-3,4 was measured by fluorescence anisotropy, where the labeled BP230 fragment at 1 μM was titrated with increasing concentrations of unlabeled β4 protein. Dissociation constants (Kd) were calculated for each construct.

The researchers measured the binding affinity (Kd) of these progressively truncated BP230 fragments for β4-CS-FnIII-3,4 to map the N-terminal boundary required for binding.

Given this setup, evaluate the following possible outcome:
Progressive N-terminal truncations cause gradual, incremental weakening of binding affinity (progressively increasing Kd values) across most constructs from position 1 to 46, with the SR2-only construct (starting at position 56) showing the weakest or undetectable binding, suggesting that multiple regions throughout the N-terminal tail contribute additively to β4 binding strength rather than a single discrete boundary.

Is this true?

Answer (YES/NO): NO